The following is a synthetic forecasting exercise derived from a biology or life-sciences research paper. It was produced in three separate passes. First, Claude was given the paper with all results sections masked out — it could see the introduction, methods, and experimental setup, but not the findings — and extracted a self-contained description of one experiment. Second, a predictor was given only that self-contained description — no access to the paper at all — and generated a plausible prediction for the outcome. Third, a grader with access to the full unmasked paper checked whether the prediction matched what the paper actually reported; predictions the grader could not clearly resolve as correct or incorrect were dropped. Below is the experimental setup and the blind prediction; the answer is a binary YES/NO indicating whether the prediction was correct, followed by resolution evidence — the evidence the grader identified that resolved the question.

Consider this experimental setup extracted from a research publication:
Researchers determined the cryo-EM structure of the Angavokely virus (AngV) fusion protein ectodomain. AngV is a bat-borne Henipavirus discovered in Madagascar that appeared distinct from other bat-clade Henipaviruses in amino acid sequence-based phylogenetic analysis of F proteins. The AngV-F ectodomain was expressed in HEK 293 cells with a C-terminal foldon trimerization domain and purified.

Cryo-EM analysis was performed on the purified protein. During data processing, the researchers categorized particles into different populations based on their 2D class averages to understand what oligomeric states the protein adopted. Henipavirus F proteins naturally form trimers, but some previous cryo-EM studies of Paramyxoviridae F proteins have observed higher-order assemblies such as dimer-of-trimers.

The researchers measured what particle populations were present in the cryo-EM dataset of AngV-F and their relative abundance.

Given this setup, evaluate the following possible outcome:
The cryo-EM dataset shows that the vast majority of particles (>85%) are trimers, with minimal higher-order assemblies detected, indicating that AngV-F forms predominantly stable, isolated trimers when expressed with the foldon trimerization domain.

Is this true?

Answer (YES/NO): NO